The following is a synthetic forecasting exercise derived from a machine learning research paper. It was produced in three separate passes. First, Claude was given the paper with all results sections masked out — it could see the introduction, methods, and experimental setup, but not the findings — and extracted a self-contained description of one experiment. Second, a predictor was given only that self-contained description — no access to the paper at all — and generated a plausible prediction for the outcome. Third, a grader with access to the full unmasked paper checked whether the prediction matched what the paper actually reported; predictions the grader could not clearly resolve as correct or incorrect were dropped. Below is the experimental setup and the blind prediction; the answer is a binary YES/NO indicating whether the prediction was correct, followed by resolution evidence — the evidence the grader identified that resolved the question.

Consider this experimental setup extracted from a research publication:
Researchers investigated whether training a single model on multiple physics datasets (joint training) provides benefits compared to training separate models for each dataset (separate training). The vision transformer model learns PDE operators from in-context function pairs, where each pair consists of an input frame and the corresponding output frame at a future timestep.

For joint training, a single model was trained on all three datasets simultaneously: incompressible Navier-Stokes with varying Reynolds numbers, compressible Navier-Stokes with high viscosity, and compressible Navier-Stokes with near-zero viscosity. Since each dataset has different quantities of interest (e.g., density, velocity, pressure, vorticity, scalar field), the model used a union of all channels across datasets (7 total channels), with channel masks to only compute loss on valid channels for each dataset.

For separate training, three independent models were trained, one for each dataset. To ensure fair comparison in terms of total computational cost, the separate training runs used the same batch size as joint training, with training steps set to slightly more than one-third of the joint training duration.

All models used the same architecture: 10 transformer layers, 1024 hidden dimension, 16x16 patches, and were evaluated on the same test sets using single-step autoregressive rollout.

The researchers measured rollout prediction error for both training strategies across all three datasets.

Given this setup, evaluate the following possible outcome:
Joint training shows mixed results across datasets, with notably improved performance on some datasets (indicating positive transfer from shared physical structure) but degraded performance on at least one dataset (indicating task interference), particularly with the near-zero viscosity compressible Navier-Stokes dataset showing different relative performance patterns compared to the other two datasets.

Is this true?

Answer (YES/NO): NO